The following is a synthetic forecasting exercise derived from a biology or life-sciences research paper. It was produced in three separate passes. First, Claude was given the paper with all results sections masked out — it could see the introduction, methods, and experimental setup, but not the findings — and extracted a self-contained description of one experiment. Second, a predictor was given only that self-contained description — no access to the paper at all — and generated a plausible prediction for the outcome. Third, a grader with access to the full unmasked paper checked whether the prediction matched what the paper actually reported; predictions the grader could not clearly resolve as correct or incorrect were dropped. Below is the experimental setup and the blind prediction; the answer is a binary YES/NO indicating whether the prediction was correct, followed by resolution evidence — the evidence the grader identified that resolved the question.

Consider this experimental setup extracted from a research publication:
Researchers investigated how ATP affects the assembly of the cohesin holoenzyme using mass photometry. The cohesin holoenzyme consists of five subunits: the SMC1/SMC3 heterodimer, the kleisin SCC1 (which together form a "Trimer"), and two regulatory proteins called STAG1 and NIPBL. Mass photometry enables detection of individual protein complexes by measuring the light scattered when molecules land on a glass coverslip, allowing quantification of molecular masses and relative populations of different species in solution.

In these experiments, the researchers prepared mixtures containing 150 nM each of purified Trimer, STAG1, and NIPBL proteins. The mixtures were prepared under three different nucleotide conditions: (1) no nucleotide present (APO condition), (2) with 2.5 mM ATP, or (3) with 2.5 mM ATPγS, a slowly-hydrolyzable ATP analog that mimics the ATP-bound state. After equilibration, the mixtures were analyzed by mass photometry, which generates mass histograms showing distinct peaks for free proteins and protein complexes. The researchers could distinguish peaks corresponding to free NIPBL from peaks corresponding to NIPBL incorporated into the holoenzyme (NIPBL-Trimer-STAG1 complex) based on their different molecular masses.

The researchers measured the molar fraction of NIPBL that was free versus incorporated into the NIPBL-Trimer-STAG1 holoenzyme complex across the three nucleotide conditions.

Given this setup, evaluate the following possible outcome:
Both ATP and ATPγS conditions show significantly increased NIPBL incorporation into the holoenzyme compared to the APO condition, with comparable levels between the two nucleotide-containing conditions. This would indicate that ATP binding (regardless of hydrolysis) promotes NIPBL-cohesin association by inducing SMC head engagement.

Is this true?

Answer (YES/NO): NO